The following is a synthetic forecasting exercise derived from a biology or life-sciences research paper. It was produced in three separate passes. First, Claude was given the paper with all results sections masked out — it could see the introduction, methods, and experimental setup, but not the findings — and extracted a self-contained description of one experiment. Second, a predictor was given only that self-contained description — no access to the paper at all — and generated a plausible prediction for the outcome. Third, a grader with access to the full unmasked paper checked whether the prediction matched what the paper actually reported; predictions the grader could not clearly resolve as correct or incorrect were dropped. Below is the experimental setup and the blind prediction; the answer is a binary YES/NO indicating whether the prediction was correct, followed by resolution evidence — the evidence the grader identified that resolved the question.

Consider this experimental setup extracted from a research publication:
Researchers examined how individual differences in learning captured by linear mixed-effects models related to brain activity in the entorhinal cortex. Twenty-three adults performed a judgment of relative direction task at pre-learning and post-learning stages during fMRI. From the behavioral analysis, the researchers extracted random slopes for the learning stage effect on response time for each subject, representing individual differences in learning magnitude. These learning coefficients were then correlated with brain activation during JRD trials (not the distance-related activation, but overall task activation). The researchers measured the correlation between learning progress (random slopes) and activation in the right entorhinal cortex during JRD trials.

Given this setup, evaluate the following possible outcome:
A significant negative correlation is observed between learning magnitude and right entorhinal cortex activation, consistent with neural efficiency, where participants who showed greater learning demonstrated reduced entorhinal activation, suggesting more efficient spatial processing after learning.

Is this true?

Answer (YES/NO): YES